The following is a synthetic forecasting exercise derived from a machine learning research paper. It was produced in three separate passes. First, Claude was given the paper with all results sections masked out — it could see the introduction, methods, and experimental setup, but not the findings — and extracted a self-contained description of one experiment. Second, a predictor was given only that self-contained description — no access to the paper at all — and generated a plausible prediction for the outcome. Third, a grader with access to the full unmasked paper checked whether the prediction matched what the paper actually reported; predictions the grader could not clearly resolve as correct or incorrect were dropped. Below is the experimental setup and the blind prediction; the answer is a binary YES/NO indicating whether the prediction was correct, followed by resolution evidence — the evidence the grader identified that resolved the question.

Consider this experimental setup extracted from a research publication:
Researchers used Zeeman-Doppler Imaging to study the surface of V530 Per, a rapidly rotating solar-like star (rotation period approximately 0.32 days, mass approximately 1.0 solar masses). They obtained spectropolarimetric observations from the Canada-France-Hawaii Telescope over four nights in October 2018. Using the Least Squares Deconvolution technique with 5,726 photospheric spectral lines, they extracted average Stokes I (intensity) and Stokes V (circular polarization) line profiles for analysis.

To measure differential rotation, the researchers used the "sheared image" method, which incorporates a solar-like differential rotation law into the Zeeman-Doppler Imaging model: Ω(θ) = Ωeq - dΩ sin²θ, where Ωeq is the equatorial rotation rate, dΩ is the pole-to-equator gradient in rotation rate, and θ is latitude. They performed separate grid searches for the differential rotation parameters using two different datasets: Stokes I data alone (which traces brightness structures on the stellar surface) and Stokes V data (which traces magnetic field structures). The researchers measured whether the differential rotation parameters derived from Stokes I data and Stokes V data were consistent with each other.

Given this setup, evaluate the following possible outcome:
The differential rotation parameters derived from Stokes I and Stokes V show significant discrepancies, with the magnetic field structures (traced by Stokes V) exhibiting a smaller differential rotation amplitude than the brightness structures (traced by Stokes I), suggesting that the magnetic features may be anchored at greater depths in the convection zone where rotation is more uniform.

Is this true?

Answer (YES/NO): NO